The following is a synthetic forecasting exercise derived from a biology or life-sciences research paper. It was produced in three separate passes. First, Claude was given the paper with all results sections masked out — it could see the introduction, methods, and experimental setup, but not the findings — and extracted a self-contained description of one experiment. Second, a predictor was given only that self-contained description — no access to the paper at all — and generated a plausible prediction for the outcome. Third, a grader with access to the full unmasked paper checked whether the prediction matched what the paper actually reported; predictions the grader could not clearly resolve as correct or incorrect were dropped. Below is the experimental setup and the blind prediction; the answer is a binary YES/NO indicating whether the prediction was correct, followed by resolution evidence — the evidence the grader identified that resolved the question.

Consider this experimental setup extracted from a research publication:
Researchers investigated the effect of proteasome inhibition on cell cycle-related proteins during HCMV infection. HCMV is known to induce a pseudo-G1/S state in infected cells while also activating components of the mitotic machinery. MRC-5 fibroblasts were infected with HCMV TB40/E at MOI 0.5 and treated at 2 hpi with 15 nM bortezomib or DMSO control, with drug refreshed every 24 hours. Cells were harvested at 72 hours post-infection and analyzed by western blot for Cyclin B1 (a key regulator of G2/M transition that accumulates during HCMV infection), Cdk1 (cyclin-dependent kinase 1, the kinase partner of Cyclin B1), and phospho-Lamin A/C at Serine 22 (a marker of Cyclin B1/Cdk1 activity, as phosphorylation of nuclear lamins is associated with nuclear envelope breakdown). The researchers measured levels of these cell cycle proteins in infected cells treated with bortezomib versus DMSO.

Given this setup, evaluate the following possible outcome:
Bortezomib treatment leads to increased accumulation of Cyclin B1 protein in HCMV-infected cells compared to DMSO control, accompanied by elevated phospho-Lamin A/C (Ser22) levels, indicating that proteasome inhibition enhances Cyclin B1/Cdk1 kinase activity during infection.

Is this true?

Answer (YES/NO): NO